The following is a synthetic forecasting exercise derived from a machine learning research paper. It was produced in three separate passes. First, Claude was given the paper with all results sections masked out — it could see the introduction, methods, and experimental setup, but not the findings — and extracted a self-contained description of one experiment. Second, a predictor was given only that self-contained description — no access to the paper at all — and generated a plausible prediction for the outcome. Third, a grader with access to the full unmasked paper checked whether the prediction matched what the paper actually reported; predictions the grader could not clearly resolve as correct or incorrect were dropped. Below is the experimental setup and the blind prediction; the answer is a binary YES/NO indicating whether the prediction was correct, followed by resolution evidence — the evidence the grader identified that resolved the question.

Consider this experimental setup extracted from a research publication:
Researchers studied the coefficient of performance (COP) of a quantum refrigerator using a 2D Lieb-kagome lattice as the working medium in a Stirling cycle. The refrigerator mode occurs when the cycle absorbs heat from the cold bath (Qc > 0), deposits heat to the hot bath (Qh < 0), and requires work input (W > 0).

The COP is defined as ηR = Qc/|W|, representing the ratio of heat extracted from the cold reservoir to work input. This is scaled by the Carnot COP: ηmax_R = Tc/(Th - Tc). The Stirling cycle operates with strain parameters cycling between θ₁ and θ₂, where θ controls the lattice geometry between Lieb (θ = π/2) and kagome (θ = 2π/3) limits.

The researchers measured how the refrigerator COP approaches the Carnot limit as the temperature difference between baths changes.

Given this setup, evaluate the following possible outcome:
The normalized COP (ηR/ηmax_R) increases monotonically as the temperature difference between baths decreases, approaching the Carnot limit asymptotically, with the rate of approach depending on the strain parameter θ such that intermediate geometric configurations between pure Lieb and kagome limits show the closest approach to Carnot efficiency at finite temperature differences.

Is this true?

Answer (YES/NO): NO